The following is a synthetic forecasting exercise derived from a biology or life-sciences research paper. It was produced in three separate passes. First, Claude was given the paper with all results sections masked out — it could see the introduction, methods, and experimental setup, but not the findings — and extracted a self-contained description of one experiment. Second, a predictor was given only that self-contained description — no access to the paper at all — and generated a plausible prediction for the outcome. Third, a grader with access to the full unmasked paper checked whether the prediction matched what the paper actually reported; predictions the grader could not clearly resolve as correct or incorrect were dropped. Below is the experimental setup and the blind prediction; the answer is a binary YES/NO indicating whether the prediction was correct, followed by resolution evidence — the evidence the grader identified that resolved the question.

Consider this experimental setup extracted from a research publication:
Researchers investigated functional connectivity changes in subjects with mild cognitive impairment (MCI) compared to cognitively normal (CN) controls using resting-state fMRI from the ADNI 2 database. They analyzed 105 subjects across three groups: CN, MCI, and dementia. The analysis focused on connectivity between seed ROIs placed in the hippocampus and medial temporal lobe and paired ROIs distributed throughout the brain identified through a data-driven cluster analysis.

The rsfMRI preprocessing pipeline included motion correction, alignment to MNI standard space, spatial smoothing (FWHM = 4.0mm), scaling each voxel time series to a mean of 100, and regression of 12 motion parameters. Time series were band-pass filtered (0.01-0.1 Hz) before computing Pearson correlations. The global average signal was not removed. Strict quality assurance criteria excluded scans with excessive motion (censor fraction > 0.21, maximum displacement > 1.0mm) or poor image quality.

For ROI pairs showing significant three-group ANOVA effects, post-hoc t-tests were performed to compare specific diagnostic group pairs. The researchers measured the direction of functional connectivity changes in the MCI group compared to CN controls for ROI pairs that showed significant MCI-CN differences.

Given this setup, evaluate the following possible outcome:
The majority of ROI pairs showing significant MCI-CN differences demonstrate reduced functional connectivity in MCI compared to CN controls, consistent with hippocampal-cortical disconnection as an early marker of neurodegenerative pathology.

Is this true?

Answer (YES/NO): YES